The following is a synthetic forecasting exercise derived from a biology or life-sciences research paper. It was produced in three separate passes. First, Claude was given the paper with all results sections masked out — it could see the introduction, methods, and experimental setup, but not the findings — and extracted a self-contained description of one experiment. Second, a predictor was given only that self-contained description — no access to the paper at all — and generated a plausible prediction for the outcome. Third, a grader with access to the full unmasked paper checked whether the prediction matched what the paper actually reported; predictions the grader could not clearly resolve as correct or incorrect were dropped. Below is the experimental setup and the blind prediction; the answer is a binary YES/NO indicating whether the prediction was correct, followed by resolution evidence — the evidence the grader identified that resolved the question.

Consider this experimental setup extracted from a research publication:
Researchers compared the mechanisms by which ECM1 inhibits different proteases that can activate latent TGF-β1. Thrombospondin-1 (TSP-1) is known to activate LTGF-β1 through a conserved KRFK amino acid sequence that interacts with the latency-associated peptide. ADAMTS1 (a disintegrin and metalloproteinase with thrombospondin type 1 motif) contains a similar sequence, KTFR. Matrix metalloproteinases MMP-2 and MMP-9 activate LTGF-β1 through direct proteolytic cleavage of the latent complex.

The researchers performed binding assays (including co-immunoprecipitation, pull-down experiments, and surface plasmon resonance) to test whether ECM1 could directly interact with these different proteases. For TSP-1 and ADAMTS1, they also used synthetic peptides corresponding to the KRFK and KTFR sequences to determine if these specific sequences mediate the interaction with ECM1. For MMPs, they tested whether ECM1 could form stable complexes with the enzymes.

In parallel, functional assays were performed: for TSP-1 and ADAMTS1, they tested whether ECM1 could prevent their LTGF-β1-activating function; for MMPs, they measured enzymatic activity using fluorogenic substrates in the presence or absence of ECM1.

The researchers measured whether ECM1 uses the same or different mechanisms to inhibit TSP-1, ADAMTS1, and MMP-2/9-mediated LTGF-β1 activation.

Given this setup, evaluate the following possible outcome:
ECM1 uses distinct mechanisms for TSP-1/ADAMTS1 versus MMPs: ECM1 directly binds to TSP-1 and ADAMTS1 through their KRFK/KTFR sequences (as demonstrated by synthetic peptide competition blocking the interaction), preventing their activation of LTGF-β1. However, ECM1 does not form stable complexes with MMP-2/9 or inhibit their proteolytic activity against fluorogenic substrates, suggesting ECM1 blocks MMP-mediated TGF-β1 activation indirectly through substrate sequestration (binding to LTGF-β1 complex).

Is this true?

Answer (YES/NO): NO